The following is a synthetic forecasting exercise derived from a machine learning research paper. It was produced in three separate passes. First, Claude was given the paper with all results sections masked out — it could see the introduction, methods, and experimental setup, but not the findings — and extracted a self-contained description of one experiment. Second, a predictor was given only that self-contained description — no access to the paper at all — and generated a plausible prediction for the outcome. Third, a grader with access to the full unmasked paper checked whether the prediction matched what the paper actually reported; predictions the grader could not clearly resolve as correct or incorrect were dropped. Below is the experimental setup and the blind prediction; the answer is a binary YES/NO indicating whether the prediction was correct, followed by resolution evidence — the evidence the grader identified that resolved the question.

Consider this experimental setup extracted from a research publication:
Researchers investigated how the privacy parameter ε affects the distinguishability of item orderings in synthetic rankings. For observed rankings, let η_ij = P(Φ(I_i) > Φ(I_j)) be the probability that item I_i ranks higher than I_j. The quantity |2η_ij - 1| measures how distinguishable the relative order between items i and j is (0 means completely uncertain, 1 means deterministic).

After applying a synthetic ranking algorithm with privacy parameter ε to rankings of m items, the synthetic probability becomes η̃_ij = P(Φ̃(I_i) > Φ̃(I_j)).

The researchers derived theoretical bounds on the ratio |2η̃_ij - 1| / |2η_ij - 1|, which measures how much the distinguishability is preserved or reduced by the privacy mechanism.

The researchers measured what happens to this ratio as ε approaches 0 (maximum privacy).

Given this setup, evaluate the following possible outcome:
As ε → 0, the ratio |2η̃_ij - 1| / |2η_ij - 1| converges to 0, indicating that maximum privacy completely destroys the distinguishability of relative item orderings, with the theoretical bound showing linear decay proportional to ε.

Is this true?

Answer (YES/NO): YES